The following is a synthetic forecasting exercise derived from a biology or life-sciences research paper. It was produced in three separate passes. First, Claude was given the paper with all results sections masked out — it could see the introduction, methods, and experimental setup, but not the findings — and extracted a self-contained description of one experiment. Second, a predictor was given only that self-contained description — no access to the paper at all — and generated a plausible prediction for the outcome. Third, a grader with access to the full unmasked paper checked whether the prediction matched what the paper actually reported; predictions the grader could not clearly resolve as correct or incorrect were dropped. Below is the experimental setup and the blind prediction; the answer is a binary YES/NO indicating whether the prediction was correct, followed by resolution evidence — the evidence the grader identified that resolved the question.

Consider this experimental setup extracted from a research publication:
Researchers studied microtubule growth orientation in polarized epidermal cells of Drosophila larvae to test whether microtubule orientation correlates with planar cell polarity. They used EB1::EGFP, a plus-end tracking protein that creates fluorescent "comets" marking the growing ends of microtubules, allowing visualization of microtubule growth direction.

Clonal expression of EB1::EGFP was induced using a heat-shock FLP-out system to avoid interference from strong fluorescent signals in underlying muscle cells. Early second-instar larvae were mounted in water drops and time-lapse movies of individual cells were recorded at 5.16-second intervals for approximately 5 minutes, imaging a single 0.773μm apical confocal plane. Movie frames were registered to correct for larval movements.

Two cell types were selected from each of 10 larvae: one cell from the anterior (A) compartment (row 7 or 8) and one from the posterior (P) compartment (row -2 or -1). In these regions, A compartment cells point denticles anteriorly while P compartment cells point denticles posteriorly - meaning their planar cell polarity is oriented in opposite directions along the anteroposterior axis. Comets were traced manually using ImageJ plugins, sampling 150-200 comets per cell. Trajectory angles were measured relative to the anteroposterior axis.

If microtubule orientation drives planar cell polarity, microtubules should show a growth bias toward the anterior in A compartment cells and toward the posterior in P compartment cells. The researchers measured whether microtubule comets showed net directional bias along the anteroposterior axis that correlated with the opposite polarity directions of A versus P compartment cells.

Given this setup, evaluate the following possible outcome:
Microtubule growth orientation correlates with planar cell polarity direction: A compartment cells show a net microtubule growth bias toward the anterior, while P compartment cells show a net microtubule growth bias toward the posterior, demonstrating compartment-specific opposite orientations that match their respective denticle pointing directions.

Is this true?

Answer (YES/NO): NO